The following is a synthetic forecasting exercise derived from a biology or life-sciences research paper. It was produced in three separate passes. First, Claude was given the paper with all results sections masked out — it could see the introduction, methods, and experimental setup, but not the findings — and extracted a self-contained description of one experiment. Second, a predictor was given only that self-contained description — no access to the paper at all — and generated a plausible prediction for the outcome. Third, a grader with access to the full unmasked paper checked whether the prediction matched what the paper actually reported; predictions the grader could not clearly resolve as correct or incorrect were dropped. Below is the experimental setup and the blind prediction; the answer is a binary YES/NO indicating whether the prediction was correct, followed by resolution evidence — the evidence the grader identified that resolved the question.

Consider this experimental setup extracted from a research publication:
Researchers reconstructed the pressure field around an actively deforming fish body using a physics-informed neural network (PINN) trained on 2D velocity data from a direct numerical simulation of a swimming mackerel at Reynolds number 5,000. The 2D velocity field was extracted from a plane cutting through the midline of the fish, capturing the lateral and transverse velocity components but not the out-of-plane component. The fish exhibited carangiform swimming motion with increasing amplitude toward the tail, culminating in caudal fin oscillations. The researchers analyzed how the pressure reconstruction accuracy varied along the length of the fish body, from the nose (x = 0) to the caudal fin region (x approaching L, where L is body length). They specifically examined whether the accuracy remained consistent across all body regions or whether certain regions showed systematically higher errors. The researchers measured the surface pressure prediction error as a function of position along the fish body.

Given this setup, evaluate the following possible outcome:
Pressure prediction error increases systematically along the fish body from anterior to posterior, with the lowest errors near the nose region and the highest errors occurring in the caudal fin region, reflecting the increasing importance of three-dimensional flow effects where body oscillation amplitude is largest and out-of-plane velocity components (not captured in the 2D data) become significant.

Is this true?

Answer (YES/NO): NO